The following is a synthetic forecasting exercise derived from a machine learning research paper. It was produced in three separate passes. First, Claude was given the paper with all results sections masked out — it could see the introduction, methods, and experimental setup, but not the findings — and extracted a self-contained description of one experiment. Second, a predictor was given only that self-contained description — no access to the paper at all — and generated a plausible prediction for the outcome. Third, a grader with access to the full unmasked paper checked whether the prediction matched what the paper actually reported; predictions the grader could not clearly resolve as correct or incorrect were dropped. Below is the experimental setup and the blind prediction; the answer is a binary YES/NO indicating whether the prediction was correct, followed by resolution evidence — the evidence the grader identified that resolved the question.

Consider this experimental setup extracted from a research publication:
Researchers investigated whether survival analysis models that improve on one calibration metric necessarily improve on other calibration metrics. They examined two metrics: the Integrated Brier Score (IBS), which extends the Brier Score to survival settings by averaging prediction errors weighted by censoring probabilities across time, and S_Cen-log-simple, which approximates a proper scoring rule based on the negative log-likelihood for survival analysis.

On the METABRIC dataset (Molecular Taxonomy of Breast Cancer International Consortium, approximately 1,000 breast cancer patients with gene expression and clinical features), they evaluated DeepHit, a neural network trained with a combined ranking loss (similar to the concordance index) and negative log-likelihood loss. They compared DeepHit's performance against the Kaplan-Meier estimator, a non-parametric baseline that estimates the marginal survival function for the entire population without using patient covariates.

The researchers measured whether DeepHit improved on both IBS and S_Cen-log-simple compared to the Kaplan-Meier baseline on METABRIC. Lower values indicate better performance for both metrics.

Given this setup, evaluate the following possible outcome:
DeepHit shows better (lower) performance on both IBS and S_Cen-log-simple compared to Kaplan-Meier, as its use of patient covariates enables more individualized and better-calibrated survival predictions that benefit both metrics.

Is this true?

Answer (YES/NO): NO